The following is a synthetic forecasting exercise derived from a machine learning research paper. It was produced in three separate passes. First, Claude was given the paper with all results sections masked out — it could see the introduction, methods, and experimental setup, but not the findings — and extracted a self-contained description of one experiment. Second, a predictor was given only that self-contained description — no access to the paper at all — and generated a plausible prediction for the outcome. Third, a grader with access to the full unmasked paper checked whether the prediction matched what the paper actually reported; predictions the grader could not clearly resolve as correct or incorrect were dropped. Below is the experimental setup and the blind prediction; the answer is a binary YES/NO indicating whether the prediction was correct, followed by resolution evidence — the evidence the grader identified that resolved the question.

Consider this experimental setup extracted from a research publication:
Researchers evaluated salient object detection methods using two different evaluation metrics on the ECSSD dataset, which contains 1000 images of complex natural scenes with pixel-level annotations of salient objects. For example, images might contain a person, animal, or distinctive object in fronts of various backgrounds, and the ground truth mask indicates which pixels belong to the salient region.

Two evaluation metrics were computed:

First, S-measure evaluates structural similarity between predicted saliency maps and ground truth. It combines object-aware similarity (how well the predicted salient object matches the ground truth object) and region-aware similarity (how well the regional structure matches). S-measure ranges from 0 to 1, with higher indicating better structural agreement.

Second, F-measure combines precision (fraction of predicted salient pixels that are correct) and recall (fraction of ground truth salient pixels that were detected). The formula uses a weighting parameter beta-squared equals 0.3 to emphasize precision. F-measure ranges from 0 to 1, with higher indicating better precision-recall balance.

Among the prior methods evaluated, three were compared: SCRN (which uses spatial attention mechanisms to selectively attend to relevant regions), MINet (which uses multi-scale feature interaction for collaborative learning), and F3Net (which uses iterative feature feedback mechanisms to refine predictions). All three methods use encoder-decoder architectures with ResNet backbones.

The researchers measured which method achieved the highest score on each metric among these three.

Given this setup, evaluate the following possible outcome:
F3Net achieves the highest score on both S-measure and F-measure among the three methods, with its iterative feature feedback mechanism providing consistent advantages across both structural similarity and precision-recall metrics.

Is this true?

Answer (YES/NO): NO